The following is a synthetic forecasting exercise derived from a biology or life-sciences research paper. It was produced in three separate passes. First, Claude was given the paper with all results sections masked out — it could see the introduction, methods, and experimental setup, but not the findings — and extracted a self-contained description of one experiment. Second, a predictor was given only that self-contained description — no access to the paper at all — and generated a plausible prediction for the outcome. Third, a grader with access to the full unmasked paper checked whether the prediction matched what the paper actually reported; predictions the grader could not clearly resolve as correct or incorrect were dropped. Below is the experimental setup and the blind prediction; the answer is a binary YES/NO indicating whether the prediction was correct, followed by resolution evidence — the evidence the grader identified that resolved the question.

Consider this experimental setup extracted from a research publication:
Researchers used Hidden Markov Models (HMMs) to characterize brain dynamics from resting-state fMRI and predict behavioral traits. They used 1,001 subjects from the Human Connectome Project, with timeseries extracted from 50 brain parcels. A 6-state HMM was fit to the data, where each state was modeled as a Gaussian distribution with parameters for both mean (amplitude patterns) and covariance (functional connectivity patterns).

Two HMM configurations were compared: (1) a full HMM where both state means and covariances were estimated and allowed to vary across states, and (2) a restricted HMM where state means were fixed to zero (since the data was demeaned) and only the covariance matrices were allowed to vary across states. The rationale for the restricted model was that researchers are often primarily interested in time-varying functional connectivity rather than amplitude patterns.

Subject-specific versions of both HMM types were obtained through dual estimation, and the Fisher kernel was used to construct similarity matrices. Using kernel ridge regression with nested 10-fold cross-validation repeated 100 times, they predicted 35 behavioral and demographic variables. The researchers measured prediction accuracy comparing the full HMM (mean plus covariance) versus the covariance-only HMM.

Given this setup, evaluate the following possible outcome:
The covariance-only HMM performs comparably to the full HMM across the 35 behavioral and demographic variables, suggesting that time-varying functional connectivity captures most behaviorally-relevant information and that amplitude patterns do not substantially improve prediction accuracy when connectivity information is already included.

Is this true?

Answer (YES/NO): YES